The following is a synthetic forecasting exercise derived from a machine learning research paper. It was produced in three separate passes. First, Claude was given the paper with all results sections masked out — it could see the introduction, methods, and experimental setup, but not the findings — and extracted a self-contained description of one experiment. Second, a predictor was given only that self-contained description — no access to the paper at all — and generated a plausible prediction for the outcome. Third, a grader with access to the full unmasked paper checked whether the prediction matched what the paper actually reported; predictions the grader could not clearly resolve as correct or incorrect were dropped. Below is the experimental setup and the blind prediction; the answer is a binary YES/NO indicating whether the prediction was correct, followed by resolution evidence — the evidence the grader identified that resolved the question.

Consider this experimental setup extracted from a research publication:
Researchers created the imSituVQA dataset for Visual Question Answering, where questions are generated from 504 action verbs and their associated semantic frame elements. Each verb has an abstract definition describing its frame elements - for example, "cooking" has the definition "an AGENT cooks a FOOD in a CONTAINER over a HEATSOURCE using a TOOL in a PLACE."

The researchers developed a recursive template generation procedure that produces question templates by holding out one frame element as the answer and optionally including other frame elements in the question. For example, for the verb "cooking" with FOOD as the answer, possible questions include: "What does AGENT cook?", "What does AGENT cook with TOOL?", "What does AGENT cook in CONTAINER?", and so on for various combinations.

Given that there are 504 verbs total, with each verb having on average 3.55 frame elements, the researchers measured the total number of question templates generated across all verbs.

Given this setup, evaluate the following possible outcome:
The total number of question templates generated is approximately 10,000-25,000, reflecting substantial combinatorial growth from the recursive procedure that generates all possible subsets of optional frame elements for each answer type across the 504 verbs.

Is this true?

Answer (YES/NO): NO